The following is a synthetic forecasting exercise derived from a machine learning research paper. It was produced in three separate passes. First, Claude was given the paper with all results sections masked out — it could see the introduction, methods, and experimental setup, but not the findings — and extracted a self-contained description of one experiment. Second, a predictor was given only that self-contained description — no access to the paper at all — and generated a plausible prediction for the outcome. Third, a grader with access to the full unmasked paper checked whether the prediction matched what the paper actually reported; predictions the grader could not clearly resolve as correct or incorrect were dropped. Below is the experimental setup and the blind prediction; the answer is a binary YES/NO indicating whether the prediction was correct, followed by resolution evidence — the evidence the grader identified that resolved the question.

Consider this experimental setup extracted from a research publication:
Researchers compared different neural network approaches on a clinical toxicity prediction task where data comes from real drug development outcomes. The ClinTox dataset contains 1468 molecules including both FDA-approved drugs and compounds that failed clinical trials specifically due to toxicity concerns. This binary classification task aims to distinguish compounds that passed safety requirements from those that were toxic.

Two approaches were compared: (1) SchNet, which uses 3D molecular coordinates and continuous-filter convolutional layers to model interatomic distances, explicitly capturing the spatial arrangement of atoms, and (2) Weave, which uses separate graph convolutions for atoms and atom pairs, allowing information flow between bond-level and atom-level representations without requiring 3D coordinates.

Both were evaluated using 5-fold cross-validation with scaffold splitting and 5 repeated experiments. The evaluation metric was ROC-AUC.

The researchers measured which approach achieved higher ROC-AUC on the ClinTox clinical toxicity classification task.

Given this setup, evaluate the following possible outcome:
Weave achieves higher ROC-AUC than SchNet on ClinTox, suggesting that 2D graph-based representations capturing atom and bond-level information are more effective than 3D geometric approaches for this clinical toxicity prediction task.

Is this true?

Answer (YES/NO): YES